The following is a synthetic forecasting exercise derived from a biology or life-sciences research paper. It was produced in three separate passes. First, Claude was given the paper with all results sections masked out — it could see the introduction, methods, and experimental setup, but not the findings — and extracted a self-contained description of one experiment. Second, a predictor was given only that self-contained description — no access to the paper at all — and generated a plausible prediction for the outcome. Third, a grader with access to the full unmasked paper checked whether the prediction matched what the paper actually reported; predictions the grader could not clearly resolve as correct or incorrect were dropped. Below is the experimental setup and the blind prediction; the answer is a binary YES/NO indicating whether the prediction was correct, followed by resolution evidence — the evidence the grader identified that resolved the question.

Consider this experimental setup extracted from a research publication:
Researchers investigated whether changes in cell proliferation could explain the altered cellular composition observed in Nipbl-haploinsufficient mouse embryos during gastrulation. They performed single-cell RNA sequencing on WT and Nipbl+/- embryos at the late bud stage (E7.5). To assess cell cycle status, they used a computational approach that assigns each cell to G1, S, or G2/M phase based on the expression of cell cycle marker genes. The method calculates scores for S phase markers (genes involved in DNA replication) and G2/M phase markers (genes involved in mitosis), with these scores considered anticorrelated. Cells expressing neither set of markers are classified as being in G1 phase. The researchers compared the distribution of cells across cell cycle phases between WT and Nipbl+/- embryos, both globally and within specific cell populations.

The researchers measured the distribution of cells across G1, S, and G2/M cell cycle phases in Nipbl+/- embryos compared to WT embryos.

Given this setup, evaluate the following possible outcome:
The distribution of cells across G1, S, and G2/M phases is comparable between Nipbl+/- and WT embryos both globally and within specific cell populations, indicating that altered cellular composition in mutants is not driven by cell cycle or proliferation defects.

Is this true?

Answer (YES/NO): YES